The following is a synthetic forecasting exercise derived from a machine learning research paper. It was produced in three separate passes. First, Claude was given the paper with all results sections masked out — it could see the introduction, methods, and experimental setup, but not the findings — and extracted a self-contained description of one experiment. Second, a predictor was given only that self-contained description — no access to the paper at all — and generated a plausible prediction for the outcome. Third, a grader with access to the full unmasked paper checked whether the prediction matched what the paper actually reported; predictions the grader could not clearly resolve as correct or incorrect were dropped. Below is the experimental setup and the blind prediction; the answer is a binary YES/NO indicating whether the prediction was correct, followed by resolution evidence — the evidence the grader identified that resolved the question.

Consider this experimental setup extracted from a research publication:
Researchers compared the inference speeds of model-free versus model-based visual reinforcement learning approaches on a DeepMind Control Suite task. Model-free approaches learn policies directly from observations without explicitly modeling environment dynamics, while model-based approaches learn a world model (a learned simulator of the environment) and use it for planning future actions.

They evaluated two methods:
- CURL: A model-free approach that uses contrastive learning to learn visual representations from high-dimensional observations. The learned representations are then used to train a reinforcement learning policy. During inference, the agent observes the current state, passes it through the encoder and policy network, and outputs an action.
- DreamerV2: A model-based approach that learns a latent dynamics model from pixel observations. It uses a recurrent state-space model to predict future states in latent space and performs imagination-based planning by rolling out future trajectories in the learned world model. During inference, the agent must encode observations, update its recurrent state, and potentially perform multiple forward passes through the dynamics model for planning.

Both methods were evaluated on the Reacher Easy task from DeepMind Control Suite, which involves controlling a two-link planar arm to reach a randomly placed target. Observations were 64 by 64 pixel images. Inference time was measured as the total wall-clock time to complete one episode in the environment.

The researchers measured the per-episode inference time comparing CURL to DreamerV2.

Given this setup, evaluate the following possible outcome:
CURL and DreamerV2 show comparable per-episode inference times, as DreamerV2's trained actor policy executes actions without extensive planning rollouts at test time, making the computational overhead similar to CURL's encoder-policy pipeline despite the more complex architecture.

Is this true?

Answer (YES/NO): NO